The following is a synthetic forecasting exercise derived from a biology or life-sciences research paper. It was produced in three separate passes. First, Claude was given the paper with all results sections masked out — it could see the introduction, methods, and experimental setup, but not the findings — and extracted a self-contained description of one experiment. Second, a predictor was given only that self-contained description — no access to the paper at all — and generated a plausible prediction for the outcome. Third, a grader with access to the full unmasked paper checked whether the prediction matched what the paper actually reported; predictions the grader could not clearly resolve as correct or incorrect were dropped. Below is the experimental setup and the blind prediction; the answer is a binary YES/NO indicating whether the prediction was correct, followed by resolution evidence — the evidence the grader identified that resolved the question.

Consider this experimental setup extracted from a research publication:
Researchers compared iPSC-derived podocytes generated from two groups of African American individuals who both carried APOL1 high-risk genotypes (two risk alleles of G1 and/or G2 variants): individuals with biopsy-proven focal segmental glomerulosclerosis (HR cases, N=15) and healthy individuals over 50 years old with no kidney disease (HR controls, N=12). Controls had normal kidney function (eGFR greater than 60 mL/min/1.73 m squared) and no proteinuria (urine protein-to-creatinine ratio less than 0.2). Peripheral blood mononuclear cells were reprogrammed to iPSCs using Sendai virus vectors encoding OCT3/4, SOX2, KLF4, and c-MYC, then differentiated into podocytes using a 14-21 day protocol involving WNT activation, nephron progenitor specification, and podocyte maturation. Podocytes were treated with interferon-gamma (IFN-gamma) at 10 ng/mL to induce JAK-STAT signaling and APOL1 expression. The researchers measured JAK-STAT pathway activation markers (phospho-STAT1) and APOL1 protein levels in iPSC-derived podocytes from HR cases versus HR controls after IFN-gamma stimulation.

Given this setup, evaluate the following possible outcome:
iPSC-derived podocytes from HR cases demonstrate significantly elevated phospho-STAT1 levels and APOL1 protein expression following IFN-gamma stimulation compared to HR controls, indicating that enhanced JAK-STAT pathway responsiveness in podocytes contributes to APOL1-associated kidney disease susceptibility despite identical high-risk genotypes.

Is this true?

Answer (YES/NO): NO